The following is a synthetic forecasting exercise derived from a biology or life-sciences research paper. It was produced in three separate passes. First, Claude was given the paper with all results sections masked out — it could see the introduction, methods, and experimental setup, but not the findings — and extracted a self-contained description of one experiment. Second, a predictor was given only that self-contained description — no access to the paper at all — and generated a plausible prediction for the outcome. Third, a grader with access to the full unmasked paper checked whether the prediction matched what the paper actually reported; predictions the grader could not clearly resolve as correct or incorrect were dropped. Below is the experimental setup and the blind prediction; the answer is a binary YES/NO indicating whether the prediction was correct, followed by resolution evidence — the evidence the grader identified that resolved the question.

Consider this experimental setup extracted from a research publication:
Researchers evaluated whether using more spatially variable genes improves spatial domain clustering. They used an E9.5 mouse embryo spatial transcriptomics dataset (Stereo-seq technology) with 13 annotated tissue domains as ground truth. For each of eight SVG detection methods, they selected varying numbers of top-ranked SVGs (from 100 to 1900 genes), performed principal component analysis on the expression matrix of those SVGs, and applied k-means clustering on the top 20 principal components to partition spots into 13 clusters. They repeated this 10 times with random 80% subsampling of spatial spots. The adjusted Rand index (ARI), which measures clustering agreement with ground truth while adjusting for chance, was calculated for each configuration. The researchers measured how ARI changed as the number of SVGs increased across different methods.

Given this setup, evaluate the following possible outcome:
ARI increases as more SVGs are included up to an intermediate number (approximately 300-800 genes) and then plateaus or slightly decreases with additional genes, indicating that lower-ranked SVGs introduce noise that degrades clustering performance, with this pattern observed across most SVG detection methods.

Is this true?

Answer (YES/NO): NO